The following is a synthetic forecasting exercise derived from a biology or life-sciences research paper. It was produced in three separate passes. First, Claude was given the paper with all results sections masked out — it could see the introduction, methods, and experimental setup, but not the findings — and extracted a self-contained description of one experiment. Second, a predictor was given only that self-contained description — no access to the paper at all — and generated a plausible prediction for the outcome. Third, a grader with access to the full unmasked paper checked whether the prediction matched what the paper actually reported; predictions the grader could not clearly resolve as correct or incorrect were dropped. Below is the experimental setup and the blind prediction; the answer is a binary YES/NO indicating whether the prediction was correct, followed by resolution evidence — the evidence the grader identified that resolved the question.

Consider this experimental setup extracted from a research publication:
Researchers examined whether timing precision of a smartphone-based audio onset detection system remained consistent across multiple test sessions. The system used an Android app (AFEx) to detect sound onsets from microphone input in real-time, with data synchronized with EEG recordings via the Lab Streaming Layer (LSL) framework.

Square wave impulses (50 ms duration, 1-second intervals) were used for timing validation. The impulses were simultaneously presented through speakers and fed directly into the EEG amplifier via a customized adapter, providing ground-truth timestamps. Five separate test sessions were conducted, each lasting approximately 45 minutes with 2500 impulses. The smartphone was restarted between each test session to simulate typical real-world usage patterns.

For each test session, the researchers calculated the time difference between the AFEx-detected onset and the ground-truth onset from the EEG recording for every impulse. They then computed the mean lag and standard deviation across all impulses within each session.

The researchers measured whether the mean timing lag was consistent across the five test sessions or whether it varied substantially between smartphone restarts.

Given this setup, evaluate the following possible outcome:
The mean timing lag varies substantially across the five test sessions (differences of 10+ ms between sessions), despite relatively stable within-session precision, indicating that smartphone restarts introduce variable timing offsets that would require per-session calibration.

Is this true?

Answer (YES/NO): NO